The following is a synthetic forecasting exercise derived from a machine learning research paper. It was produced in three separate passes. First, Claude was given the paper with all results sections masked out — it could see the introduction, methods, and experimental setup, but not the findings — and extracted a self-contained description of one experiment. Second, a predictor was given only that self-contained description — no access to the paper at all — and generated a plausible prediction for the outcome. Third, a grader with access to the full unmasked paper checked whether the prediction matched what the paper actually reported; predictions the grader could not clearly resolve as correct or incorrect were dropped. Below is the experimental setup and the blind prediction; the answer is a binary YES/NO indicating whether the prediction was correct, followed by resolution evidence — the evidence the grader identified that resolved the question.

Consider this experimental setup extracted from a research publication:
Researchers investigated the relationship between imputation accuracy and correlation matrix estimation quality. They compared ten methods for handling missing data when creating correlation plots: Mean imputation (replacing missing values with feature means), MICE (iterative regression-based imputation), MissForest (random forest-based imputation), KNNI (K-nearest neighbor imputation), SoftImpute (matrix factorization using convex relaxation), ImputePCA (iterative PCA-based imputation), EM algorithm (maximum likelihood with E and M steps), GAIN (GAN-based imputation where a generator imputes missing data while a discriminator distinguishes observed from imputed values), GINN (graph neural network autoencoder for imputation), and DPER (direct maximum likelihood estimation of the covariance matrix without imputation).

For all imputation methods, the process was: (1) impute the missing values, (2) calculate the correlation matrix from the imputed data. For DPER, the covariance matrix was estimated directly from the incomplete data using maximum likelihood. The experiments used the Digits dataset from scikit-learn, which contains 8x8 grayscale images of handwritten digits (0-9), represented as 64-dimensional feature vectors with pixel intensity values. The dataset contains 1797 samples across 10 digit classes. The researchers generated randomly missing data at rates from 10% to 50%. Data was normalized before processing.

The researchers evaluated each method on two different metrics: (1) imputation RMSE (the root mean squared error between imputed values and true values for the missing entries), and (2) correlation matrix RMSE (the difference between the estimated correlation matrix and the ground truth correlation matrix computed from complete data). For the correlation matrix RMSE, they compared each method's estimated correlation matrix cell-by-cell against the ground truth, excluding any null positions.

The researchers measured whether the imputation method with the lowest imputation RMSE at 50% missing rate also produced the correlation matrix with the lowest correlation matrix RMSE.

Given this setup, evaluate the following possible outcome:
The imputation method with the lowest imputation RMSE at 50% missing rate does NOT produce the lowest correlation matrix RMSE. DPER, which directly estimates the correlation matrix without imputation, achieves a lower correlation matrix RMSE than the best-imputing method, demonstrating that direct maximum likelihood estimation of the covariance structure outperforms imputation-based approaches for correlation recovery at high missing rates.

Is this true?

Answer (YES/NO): NO